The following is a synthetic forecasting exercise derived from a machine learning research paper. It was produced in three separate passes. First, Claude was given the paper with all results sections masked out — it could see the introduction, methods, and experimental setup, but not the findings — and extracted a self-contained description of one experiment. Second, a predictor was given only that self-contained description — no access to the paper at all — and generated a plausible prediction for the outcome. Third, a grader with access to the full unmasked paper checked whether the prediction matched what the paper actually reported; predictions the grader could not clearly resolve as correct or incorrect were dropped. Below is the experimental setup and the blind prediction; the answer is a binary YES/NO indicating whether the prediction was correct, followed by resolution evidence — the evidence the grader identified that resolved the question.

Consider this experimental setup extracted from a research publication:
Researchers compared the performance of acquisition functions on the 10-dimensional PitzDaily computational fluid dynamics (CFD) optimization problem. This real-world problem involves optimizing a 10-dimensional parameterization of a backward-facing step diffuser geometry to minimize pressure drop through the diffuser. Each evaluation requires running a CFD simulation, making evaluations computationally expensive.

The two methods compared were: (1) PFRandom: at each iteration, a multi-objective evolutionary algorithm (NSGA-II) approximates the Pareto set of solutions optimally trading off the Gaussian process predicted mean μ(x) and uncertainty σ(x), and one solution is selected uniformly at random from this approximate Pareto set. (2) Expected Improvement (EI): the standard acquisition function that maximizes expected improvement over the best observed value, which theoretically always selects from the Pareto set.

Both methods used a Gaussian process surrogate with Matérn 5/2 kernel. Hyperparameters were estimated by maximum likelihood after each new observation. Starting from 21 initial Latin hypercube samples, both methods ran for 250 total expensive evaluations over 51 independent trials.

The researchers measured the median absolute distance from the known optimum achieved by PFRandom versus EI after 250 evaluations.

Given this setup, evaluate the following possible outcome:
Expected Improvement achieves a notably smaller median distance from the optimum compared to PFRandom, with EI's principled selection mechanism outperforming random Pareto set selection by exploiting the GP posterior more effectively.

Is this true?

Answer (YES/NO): NO